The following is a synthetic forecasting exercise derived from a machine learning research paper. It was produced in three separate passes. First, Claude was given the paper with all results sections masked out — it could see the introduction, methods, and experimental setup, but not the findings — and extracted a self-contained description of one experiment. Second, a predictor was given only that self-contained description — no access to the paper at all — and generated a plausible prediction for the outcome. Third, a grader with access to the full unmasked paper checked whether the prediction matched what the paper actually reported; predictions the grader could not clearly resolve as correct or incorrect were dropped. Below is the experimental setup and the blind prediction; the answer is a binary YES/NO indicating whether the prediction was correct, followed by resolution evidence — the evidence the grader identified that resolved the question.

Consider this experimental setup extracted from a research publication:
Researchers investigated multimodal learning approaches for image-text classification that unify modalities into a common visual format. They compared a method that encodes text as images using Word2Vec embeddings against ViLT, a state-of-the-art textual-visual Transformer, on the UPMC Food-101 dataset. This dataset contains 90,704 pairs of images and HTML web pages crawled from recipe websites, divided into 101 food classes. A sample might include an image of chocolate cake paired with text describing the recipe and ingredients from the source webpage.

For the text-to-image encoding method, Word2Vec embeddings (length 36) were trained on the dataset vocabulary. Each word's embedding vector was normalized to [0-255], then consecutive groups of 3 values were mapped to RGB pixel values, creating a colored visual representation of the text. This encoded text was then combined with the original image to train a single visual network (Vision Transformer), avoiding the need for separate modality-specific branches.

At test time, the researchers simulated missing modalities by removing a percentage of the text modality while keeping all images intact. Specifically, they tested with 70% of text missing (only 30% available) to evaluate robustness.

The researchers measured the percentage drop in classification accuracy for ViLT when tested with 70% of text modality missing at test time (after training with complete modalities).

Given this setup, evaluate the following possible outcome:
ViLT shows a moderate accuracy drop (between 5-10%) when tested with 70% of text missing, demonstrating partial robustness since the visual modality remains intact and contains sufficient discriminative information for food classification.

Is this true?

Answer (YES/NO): NO